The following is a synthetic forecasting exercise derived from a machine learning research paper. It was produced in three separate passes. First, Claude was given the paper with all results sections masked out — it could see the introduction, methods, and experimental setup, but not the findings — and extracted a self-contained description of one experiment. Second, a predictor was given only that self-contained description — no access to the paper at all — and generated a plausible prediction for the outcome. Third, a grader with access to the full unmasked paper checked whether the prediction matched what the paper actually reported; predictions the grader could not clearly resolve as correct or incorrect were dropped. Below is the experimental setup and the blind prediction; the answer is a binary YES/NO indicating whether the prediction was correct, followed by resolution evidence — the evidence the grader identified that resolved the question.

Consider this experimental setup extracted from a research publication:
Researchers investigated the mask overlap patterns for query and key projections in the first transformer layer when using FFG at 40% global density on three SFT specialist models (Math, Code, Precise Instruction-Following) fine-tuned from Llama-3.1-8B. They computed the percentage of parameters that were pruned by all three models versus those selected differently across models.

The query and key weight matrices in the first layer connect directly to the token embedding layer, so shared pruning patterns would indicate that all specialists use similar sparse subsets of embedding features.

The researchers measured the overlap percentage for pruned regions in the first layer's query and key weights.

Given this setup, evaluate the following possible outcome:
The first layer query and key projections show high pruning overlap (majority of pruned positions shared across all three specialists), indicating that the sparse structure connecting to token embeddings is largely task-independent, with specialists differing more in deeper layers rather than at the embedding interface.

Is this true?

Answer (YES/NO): YES